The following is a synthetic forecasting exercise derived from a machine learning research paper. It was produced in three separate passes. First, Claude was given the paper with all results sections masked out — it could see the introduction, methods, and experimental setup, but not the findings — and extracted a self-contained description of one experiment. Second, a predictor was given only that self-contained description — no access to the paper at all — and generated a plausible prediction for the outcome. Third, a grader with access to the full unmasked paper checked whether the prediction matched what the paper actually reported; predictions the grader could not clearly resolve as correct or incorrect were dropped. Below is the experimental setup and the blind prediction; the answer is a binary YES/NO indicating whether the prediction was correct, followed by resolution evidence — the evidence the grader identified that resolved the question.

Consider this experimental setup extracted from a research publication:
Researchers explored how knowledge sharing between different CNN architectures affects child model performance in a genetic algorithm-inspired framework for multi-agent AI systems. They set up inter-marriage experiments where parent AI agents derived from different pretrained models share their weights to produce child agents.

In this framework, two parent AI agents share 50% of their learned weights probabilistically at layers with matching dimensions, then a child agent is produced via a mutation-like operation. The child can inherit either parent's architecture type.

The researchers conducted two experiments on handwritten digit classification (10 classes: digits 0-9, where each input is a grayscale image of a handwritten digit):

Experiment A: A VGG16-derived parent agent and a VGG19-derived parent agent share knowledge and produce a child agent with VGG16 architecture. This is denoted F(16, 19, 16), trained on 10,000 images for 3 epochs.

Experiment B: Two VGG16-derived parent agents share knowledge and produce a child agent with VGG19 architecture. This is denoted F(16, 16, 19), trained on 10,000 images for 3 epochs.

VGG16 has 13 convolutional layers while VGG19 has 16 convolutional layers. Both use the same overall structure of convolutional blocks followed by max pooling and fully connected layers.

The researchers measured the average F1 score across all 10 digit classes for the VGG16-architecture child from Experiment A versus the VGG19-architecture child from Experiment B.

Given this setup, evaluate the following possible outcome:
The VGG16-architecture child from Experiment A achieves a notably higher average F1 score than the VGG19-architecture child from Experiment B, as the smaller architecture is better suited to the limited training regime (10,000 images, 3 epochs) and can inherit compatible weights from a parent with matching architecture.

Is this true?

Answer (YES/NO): YES